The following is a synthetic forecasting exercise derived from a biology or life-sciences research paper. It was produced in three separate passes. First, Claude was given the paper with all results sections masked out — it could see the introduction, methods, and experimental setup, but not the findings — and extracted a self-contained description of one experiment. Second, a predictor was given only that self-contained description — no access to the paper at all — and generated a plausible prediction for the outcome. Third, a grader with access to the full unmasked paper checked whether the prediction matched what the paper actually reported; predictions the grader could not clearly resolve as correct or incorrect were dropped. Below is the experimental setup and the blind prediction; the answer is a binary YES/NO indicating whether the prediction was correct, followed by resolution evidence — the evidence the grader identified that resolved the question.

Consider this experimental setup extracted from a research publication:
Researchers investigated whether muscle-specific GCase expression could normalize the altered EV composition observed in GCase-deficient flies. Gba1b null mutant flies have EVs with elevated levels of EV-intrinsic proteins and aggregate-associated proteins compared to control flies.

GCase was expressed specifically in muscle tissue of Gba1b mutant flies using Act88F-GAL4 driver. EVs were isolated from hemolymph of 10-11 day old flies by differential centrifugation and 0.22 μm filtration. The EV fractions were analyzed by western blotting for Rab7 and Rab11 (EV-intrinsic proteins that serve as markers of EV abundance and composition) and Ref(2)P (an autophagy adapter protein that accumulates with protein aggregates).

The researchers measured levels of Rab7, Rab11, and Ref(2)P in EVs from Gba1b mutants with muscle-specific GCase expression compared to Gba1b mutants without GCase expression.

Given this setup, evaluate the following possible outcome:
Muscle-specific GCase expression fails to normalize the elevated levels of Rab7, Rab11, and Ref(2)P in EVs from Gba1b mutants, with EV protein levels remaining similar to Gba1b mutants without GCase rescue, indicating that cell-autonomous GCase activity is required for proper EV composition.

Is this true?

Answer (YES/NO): NO